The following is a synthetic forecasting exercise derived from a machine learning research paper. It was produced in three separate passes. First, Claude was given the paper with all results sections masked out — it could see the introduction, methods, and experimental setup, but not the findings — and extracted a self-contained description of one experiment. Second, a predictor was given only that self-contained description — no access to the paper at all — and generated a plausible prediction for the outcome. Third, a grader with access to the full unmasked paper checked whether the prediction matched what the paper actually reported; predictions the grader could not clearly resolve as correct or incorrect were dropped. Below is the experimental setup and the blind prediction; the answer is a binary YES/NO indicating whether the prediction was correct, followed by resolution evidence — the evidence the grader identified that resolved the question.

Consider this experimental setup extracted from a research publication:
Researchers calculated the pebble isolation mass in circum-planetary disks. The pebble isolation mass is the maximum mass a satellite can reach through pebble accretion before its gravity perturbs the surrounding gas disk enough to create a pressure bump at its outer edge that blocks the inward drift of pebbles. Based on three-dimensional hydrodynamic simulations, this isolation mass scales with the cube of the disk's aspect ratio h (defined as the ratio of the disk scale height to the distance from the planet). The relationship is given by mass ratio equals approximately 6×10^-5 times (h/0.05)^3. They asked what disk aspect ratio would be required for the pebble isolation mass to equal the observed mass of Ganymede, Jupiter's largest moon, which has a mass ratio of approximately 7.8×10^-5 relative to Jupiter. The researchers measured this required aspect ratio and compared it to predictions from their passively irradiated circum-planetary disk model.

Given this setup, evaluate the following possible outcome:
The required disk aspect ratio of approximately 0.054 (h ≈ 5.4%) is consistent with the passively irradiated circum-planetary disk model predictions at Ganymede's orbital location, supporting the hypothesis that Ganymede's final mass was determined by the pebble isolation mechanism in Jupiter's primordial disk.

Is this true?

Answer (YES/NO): YES